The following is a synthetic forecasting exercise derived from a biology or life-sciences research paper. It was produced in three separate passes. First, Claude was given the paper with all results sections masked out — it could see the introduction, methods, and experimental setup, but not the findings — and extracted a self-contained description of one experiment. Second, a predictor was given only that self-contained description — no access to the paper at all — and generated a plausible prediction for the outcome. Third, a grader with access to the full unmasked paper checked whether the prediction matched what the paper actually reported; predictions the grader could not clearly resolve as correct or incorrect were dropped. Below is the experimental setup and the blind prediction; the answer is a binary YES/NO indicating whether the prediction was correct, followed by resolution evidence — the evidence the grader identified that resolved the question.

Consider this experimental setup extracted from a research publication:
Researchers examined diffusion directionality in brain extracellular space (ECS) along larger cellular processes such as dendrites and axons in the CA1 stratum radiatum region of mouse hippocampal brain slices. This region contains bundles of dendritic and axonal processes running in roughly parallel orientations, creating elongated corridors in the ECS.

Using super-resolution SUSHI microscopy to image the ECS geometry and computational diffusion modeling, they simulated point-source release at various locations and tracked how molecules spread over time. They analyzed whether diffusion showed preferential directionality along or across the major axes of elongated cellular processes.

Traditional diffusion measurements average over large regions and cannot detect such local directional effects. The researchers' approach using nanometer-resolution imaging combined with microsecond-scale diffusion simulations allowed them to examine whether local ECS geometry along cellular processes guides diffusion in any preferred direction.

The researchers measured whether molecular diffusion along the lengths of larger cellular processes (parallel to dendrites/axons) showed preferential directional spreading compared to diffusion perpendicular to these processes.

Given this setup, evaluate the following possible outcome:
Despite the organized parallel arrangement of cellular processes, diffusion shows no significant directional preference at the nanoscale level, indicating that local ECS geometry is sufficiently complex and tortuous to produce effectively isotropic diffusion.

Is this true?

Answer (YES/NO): NO